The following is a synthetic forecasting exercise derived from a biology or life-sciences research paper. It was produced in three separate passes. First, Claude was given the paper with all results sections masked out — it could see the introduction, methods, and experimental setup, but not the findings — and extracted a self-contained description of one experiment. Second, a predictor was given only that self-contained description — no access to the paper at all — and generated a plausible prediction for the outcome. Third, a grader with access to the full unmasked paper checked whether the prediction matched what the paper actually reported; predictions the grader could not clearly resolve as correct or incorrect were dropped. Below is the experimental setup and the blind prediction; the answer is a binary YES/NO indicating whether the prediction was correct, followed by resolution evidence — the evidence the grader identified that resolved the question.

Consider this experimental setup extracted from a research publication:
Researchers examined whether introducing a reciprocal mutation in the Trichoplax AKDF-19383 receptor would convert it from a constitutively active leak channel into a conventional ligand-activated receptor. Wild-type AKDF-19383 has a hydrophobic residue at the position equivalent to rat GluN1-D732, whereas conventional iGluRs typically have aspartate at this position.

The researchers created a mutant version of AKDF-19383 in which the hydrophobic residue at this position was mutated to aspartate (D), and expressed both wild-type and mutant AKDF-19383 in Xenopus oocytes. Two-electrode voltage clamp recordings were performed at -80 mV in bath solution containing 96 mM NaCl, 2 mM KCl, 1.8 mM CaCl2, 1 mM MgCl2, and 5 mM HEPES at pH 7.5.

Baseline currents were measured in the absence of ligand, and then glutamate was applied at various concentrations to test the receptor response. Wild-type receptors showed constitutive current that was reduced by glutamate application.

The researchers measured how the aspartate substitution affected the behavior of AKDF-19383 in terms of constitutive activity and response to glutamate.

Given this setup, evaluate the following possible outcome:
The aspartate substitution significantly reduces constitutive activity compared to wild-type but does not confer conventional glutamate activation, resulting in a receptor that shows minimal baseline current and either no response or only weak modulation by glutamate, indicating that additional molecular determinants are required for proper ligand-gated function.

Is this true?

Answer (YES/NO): NO